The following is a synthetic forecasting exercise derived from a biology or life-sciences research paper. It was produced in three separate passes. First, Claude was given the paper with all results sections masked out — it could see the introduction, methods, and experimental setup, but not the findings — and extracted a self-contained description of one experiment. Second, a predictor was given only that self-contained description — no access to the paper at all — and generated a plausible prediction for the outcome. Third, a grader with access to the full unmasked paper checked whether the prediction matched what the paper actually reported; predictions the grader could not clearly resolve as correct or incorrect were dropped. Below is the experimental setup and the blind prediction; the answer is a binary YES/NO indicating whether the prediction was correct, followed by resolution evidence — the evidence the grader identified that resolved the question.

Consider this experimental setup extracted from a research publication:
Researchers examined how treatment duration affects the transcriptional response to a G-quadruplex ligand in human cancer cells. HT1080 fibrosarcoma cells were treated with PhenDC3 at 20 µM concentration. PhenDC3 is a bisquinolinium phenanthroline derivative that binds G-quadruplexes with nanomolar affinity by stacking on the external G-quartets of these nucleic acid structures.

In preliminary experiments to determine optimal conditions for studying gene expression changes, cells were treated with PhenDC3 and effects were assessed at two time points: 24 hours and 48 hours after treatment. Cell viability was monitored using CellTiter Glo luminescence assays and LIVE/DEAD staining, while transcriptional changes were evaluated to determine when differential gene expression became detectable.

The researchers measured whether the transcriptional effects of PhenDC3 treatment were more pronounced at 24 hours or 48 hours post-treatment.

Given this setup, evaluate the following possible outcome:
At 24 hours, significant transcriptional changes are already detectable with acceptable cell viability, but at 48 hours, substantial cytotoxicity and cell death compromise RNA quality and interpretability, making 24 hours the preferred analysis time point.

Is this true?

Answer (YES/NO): NO